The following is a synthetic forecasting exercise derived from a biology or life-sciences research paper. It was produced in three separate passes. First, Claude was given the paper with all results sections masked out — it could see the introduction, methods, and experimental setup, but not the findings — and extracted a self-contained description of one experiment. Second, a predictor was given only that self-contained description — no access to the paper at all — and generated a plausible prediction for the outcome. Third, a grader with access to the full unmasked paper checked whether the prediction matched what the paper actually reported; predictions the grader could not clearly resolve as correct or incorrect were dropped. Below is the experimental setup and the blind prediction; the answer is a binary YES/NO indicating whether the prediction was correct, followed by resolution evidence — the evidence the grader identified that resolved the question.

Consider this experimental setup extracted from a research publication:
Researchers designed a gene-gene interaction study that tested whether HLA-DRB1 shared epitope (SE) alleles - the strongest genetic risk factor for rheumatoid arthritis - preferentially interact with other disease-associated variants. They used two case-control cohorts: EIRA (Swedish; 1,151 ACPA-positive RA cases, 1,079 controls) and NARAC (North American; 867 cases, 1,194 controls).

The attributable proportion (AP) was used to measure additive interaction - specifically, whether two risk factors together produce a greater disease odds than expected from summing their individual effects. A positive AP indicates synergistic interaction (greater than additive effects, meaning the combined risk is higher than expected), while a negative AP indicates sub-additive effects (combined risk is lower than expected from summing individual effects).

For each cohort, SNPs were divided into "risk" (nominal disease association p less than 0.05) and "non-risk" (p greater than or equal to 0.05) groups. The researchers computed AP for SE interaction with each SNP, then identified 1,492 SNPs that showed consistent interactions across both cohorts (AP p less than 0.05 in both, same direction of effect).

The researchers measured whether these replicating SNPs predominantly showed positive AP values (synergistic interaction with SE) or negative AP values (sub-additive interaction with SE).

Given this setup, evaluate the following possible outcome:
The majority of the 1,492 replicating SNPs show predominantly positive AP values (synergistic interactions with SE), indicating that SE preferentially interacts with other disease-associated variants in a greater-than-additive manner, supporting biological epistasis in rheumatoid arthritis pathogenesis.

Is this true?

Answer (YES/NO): YES